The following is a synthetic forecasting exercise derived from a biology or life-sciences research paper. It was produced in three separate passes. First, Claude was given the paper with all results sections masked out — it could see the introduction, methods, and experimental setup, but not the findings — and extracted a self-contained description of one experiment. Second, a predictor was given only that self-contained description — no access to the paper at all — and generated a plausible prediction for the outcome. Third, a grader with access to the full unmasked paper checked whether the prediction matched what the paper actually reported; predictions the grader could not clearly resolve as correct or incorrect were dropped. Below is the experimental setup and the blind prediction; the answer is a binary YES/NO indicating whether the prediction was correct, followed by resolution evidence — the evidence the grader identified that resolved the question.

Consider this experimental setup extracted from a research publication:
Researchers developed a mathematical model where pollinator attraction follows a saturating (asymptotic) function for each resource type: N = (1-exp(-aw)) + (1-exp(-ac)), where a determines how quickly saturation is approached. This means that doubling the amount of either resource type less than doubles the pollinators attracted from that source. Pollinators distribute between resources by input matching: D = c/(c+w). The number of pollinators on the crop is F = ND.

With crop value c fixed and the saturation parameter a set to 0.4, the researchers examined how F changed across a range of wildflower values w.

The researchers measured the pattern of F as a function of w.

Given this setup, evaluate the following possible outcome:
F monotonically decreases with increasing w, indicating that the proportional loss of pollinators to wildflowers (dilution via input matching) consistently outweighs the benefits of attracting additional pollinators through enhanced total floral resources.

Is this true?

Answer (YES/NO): NO